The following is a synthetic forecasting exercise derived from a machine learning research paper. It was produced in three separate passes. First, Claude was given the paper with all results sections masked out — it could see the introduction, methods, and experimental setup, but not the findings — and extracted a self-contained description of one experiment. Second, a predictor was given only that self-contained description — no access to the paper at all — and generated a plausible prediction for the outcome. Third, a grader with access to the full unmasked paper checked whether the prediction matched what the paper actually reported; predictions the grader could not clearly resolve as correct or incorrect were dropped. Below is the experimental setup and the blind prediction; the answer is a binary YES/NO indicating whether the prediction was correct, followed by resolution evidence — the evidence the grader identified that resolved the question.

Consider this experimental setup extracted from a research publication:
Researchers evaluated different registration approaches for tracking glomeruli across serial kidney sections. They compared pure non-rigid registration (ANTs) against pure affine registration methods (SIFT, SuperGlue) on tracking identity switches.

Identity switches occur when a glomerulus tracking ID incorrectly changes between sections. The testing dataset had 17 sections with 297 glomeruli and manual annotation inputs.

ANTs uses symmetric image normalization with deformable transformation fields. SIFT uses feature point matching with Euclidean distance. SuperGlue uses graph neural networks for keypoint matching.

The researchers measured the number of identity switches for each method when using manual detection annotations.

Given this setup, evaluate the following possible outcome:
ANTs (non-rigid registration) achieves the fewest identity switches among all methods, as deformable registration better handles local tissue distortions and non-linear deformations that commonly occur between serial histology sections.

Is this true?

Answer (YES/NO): NO